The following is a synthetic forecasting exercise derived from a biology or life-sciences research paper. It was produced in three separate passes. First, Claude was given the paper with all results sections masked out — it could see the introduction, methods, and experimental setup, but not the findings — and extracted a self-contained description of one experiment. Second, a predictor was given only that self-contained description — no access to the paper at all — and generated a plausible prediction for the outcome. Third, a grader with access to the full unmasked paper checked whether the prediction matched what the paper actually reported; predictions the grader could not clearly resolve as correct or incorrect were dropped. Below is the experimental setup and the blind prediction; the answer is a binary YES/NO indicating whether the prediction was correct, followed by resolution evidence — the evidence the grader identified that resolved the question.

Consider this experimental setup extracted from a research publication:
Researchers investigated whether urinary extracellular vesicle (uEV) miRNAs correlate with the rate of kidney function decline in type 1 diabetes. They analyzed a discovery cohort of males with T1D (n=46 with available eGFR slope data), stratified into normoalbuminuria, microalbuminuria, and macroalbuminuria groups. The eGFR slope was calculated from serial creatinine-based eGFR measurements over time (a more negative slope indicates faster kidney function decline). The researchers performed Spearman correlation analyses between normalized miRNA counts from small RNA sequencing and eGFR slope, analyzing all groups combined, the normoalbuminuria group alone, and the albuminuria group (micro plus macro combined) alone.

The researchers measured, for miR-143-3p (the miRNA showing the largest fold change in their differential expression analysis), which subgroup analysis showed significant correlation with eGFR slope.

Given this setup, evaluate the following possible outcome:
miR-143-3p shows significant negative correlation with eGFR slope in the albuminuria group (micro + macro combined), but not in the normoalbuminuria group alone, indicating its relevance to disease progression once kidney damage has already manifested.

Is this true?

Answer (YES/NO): YES